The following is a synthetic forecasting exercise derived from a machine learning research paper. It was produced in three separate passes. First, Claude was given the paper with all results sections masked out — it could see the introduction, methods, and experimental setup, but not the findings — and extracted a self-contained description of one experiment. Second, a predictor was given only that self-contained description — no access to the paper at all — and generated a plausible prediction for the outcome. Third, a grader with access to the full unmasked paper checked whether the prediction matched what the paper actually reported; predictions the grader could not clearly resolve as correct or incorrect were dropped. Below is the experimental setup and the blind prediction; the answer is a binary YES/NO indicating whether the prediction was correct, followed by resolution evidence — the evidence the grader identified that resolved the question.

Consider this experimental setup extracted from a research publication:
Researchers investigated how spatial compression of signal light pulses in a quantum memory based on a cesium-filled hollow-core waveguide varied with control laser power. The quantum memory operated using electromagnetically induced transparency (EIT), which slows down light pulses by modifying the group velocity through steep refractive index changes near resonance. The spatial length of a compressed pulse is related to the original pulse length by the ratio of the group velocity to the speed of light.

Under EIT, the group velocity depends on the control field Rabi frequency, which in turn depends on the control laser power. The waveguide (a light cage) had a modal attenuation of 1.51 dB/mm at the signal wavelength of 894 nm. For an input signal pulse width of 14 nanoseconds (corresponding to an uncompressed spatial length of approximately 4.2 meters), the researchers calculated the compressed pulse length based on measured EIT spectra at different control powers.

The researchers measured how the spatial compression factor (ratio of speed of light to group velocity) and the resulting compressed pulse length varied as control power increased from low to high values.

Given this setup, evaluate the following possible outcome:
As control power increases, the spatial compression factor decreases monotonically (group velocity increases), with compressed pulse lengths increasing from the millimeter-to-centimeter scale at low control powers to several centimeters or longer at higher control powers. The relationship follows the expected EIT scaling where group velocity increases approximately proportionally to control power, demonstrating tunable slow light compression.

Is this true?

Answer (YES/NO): NO